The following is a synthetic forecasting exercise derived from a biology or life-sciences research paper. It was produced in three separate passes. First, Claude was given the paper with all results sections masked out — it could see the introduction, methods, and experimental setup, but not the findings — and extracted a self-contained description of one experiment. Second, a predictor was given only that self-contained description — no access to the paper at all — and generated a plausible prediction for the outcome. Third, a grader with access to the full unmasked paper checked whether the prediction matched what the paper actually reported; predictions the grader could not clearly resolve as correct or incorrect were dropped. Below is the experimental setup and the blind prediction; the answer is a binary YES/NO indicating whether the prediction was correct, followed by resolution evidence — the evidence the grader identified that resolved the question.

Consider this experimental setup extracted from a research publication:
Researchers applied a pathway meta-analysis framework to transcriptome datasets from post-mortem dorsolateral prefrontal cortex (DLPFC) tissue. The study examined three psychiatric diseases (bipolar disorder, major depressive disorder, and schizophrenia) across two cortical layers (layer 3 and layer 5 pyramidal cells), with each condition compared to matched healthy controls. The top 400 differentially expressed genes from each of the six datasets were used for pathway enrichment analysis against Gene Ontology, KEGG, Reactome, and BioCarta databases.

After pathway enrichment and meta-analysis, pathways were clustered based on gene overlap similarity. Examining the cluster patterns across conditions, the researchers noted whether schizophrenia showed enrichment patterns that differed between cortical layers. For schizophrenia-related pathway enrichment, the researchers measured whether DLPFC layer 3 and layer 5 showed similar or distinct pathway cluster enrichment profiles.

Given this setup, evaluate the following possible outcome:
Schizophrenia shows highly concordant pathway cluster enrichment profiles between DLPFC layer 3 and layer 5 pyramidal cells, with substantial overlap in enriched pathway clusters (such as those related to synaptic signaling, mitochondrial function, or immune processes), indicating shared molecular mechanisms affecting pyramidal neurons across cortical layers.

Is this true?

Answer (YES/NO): NO